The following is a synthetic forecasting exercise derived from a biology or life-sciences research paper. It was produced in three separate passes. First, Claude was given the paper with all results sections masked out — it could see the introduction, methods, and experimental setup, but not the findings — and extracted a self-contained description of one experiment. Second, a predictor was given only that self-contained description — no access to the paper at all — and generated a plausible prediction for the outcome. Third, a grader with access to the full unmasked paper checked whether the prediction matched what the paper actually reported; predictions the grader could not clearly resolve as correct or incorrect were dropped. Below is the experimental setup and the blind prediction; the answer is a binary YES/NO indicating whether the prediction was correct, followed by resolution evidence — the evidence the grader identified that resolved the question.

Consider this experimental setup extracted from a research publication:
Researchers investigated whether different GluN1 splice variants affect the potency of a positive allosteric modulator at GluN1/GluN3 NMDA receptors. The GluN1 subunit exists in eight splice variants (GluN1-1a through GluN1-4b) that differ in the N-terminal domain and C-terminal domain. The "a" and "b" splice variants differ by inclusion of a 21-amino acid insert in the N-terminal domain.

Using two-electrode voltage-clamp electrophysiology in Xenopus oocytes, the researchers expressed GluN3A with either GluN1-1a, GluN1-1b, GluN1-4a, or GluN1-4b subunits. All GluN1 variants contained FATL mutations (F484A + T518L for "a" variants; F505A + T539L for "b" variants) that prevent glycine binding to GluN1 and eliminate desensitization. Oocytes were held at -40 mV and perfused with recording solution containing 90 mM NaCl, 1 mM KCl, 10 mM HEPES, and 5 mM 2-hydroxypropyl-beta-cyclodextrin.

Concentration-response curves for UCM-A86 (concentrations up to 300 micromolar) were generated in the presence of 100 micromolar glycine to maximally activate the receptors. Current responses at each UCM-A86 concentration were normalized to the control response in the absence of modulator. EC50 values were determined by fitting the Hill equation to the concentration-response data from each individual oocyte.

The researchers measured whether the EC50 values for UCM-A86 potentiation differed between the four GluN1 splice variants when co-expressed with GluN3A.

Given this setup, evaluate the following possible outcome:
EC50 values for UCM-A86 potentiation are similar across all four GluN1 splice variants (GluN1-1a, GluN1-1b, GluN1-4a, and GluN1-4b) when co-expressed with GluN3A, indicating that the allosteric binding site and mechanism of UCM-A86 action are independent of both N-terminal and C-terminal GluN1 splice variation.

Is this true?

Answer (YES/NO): NO